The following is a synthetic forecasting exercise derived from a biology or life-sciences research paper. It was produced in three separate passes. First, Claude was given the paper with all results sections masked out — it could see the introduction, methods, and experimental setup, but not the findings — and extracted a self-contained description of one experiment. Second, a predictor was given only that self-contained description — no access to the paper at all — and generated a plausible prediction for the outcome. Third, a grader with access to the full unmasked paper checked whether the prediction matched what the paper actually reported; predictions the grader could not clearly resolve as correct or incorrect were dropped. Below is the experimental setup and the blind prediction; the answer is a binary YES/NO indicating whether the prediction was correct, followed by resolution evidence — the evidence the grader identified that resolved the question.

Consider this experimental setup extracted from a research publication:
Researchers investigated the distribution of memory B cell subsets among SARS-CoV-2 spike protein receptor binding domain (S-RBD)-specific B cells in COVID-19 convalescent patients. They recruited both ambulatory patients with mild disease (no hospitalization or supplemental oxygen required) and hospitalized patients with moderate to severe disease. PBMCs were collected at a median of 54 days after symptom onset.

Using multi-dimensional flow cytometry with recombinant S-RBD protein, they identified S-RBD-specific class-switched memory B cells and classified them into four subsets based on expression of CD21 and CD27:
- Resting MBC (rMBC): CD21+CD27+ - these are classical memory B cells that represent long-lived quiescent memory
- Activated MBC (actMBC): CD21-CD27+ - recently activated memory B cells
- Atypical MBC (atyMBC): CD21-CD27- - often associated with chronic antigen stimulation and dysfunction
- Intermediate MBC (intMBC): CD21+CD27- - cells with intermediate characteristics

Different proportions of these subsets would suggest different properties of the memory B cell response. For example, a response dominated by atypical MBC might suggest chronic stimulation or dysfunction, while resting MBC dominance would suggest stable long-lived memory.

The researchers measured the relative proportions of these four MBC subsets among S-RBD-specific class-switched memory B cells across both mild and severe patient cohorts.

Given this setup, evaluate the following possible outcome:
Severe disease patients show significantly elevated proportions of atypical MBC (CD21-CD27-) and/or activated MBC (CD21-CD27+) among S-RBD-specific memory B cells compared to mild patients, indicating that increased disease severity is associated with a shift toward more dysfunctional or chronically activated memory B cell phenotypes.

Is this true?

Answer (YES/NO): YES